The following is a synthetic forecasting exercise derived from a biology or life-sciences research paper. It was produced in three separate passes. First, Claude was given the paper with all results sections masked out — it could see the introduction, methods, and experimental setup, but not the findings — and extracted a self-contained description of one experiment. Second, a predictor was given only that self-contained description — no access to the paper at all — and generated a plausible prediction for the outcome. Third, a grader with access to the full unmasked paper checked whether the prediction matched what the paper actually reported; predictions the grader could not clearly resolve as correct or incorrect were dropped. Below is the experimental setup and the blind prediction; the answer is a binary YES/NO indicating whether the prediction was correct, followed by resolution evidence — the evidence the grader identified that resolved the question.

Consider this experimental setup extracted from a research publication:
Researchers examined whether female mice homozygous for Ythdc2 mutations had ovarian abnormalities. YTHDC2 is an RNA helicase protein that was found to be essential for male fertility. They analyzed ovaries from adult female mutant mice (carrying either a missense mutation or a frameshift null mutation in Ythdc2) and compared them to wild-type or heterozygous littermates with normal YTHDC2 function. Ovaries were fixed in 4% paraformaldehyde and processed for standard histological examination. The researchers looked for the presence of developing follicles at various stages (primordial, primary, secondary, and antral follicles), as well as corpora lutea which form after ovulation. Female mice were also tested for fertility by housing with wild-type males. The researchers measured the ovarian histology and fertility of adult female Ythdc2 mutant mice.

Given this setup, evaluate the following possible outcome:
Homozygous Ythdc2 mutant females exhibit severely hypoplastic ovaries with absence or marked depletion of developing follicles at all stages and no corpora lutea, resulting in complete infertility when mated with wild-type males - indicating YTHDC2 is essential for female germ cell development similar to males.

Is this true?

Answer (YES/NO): YES